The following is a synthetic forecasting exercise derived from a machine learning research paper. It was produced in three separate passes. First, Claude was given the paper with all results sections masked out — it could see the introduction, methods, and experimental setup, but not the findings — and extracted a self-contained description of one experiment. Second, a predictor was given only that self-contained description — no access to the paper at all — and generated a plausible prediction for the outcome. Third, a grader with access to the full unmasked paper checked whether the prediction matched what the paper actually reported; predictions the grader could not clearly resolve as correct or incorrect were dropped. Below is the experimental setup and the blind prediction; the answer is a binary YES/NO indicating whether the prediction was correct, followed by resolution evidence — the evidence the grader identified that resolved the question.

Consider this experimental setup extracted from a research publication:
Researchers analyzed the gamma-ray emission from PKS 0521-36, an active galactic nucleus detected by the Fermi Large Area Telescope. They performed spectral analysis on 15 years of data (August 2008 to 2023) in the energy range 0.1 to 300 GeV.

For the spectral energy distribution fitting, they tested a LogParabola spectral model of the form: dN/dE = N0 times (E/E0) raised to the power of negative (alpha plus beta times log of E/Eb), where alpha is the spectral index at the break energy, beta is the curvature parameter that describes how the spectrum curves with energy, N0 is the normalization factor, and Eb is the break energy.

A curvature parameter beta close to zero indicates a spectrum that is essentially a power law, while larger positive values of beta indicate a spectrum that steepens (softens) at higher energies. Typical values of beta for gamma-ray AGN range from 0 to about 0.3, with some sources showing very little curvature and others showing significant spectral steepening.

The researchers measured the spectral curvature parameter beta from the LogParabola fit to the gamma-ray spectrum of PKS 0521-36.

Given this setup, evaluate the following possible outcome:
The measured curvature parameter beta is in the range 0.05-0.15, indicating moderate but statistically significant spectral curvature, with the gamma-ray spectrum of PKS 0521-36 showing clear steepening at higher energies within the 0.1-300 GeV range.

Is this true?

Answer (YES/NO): YES